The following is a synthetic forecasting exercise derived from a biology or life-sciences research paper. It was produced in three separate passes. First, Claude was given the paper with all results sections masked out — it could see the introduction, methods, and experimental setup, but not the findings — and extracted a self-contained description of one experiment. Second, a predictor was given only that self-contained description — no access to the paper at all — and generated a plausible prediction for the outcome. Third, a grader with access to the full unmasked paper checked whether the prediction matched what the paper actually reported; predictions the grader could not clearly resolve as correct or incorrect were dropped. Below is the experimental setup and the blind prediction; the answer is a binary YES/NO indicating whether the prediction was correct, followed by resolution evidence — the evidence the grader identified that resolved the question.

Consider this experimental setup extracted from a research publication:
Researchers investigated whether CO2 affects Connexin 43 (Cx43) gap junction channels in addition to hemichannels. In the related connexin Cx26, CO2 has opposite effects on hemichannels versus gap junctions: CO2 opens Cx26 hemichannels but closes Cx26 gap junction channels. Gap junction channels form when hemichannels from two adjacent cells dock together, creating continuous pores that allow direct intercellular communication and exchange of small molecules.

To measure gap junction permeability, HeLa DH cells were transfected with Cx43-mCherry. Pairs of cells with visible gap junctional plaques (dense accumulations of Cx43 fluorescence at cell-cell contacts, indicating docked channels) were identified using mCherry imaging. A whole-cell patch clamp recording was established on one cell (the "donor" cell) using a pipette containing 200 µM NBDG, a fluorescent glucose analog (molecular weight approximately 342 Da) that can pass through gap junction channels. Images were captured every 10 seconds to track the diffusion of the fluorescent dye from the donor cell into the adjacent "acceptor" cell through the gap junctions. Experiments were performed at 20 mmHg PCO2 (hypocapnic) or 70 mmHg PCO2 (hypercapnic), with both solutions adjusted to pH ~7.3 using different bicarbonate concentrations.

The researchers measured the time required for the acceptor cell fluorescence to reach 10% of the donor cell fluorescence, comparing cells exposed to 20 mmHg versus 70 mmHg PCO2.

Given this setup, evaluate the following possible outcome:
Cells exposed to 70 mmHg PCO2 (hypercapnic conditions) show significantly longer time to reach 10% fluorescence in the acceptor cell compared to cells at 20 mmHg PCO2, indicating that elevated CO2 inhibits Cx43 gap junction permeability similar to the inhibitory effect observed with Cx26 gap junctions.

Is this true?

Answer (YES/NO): NO